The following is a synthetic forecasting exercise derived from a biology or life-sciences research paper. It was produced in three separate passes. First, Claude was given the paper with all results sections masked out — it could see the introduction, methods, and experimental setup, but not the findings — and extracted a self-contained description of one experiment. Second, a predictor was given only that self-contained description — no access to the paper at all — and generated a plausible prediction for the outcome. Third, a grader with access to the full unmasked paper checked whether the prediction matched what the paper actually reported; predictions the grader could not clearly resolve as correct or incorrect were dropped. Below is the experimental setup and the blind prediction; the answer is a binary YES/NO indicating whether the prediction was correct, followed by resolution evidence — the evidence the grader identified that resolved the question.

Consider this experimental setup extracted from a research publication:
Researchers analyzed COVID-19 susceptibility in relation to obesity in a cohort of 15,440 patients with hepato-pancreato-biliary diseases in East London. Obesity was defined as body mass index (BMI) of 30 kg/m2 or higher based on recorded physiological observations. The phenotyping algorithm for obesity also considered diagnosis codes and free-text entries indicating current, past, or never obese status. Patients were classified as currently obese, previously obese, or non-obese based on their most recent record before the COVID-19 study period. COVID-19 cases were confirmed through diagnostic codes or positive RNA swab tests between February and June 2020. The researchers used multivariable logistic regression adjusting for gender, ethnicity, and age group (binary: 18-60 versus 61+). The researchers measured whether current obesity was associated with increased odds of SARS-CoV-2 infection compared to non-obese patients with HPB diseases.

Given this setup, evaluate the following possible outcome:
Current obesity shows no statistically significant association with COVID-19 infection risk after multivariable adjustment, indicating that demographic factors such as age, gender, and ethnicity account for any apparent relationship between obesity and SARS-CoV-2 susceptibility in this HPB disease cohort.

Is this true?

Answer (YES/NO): NO